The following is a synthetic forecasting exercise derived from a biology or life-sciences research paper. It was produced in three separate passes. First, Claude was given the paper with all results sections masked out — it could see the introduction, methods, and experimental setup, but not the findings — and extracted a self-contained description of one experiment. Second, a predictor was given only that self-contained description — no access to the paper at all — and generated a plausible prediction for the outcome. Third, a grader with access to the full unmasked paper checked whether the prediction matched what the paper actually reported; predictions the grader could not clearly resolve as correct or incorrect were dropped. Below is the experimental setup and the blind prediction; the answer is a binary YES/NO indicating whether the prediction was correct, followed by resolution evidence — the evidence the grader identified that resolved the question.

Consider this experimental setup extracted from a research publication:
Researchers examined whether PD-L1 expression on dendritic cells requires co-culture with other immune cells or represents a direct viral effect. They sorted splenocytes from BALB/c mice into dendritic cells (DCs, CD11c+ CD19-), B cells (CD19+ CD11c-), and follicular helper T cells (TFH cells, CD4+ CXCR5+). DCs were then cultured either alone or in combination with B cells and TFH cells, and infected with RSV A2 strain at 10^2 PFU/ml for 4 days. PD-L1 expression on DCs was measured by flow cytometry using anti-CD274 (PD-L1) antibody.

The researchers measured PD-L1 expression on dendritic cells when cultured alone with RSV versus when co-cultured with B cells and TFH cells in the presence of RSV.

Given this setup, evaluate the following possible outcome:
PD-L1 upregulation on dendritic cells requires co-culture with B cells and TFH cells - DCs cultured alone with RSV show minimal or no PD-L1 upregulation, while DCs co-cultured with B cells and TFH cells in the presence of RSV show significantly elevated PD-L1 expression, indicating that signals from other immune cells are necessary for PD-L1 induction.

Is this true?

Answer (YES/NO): NO